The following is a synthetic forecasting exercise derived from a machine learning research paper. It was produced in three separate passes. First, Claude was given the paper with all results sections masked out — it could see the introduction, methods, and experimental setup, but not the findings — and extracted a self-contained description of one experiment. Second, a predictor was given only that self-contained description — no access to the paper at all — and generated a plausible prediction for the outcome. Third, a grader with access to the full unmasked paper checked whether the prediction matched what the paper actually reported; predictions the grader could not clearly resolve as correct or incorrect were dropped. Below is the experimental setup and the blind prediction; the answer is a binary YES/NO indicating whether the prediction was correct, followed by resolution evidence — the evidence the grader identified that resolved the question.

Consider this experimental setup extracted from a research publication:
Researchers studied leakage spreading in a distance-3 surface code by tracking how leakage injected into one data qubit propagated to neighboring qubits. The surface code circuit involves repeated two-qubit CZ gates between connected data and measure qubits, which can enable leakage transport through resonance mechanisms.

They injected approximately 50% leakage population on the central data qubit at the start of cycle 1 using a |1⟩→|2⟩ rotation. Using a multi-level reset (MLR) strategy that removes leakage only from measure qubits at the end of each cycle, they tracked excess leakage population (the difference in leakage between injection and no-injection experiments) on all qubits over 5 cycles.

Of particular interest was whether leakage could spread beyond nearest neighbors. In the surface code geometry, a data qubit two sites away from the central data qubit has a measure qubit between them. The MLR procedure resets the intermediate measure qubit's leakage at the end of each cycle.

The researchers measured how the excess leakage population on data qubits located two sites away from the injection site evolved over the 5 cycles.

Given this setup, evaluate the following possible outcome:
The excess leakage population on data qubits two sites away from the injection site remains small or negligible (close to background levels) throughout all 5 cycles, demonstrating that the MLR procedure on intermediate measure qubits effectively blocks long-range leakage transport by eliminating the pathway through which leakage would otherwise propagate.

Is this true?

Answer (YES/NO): NO